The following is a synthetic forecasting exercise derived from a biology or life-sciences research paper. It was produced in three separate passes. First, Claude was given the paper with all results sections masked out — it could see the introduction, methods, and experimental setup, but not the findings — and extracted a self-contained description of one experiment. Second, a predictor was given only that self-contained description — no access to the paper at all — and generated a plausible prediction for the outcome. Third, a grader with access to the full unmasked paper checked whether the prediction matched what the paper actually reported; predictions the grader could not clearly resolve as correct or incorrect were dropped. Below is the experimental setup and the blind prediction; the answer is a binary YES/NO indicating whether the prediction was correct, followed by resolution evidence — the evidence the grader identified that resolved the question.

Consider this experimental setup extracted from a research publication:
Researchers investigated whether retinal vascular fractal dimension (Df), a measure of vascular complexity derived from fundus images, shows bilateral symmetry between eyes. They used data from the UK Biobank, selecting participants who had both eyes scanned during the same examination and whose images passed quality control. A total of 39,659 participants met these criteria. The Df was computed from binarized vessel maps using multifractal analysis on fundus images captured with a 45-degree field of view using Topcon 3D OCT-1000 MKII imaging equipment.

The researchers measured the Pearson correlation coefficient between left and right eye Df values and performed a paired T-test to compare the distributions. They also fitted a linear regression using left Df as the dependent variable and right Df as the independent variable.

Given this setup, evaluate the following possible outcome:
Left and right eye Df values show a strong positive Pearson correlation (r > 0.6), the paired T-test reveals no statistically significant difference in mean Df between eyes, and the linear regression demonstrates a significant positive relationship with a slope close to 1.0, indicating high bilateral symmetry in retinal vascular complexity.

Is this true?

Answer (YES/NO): NO